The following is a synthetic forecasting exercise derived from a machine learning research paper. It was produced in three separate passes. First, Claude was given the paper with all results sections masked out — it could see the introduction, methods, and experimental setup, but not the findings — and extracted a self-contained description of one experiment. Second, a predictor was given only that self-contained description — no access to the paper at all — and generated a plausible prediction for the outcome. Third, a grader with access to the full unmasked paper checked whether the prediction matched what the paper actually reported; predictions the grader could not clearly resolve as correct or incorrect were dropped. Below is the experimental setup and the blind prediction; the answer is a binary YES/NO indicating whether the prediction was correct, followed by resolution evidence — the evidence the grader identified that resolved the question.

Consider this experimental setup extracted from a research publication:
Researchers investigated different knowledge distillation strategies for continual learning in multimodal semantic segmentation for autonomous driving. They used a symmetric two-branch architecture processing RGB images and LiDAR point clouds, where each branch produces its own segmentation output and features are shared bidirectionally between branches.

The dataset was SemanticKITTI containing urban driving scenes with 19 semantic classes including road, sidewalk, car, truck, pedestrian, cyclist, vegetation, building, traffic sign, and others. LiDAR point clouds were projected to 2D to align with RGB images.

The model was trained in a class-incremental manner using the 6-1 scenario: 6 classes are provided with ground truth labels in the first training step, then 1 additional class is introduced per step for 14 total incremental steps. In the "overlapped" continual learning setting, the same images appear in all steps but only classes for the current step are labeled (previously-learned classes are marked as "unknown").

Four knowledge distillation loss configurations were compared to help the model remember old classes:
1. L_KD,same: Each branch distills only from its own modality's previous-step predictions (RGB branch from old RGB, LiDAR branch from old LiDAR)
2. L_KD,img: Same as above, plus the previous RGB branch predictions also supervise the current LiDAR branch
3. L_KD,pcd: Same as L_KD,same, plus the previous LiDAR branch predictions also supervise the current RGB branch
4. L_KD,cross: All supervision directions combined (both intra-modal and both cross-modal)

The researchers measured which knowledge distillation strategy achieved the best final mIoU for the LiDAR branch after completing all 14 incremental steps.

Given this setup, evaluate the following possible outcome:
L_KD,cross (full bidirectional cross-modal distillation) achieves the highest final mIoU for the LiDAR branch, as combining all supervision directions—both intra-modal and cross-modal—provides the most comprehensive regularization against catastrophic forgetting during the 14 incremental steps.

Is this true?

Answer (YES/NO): NO